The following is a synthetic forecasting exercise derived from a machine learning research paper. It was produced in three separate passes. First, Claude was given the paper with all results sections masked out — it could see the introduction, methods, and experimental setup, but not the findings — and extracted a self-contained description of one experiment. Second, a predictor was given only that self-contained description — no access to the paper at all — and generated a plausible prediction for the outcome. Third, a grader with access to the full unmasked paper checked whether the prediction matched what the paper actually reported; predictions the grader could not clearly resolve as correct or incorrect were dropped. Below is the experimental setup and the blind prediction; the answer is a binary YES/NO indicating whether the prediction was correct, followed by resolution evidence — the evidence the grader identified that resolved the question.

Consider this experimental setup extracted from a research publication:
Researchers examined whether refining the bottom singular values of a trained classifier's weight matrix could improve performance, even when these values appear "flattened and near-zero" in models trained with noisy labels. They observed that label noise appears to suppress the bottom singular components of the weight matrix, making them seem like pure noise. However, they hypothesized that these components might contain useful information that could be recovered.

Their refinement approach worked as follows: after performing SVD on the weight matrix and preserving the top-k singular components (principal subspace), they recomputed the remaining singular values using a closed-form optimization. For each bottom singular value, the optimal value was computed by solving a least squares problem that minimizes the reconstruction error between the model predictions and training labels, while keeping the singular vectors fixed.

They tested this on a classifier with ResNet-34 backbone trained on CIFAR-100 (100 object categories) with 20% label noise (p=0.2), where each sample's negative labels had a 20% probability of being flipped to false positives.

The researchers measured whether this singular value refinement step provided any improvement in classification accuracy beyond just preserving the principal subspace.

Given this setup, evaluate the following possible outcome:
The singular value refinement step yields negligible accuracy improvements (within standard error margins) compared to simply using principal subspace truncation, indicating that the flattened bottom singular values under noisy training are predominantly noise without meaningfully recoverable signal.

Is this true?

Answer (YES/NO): NO